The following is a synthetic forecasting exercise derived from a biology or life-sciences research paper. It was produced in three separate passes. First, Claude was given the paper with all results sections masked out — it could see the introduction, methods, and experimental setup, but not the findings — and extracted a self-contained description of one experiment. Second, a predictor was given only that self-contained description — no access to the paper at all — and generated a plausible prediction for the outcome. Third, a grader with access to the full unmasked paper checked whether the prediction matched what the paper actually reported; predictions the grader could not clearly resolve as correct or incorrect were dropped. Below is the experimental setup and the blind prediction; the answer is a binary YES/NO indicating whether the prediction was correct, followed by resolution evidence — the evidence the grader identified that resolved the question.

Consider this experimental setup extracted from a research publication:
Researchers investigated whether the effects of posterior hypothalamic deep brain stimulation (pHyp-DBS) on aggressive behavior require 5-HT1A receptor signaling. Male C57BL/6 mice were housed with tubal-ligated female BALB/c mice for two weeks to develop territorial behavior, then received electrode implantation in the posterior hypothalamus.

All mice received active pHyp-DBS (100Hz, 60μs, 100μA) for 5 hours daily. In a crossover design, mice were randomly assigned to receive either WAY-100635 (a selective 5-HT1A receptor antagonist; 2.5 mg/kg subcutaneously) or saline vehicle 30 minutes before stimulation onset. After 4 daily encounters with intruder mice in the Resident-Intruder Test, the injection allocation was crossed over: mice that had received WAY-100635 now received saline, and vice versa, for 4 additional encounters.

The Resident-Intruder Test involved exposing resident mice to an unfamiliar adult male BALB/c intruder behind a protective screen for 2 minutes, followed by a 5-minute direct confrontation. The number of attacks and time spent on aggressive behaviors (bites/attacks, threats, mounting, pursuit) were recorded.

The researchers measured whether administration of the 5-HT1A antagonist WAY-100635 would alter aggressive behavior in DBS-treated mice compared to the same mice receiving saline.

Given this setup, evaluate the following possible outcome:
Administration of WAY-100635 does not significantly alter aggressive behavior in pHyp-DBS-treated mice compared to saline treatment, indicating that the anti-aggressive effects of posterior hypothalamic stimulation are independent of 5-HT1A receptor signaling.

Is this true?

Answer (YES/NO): NO